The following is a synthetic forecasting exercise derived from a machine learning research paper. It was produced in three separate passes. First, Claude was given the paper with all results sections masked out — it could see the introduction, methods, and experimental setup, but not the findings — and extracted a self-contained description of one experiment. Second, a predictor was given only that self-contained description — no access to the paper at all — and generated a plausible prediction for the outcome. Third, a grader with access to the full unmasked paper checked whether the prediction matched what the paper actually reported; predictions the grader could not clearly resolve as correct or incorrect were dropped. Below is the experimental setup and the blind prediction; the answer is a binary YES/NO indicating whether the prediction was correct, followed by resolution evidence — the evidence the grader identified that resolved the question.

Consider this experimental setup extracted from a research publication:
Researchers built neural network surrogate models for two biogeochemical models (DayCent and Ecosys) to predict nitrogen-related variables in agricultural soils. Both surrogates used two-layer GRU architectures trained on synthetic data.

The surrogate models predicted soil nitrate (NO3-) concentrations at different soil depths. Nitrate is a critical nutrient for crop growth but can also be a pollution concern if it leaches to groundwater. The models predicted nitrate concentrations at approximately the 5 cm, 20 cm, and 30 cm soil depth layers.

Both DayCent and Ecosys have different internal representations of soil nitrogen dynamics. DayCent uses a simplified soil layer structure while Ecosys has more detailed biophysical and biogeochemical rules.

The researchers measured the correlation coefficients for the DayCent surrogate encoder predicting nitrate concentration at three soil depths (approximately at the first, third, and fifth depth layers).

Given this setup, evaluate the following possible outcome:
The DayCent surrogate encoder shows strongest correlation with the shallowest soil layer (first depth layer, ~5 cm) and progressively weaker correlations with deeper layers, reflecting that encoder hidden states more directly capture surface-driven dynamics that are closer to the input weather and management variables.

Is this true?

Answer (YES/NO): YES